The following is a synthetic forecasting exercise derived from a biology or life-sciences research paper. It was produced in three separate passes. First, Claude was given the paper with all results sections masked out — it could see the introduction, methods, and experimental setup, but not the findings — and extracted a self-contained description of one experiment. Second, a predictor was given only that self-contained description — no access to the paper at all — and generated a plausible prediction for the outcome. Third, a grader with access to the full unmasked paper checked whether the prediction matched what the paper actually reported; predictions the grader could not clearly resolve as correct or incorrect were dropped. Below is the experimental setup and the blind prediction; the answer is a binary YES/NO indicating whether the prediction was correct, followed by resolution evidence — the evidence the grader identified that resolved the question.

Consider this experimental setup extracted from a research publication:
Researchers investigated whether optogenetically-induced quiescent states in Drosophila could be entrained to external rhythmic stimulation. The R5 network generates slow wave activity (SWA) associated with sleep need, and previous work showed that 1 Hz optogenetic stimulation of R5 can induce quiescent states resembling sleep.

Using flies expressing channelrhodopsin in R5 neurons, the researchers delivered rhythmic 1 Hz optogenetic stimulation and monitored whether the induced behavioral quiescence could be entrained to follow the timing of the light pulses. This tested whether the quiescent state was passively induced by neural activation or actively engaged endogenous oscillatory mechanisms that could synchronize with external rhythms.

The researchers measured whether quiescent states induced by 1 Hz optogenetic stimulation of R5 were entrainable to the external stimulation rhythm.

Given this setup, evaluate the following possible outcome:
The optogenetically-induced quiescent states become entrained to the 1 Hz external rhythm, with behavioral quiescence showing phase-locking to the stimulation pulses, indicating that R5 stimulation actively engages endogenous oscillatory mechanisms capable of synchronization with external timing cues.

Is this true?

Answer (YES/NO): YES